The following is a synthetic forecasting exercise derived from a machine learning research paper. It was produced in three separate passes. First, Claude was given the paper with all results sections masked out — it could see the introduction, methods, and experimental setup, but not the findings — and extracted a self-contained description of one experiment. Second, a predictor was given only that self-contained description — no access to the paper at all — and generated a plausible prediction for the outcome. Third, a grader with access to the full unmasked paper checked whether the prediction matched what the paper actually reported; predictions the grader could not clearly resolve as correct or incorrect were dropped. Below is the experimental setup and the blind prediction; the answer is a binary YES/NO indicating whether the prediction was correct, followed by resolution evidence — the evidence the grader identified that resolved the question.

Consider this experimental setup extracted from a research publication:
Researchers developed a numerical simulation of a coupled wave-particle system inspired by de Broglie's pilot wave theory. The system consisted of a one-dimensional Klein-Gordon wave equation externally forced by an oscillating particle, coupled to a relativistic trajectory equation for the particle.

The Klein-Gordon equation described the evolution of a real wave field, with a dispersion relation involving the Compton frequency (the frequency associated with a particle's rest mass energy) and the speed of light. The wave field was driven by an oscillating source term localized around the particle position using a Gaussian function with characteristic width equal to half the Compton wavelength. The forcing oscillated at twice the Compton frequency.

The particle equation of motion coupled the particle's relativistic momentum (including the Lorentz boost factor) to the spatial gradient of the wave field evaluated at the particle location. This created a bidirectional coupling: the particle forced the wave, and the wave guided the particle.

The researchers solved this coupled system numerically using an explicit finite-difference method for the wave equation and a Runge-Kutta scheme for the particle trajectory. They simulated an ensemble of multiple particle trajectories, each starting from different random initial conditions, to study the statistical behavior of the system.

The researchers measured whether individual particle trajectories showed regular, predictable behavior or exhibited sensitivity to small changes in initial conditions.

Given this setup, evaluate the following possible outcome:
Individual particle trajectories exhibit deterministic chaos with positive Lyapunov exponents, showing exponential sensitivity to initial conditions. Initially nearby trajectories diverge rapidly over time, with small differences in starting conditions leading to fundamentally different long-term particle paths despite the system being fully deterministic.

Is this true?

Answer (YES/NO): YES